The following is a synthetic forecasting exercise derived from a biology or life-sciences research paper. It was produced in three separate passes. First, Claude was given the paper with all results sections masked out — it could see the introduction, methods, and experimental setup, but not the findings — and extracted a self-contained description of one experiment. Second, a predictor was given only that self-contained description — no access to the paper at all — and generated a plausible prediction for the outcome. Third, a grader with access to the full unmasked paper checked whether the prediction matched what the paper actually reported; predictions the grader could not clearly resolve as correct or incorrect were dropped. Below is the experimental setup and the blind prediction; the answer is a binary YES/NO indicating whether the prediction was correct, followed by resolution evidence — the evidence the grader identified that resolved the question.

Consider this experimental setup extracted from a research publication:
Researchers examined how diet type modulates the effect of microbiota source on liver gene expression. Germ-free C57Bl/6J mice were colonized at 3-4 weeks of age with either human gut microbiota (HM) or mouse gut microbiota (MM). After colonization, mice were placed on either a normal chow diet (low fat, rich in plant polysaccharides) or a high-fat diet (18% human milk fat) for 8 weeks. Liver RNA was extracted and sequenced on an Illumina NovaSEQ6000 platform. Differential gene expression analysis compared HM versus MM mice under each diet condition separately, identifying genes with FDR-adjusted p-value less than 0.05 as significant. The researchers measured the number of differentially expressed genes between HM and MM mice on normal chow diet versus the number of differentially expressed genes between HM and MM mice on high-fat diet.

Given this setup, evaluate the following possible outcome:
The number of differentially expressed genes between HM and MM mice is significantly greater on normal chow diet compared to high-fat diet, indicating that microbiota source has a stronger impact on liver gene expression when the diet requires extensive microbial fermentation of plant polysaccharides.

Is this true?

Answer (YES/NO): YES